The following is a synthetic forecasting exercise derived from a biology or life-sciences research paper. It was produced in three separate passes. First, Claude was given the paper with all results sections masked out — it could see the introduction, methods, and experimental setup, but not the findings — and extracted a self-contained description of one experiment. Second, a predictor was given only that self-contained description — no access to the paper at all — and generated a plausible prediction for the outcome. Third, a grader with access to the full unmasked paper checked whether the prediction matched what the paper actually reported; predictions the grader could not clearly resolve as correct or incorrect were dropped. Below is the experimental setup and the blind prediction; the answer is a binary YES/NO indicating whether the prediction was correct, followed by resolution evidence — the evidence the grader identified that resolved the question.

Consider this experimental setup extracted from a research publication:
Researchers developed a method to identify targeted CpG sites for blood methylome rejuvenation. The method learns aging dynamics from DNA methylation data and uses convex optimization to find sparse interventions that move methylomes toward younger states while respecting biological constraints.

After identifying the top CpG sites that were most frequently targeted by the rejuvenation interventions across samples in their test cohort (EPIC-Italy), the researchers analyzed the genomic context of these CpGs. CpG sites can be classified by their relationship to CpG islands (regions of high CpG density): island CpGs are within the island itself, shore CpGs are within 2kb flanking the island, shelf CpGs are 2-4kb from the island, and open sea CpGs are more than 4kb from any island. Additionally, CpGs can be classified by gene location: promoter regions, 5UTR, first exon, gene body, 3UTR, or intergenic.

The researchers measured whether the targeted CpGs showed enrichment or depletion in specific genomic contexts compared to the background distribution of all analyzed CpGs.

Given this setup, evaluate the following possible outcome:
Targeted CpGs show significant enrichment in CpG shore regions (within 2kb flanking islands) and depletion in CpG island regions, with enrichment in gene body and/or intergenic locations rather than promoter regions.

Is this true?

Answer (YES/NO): NO